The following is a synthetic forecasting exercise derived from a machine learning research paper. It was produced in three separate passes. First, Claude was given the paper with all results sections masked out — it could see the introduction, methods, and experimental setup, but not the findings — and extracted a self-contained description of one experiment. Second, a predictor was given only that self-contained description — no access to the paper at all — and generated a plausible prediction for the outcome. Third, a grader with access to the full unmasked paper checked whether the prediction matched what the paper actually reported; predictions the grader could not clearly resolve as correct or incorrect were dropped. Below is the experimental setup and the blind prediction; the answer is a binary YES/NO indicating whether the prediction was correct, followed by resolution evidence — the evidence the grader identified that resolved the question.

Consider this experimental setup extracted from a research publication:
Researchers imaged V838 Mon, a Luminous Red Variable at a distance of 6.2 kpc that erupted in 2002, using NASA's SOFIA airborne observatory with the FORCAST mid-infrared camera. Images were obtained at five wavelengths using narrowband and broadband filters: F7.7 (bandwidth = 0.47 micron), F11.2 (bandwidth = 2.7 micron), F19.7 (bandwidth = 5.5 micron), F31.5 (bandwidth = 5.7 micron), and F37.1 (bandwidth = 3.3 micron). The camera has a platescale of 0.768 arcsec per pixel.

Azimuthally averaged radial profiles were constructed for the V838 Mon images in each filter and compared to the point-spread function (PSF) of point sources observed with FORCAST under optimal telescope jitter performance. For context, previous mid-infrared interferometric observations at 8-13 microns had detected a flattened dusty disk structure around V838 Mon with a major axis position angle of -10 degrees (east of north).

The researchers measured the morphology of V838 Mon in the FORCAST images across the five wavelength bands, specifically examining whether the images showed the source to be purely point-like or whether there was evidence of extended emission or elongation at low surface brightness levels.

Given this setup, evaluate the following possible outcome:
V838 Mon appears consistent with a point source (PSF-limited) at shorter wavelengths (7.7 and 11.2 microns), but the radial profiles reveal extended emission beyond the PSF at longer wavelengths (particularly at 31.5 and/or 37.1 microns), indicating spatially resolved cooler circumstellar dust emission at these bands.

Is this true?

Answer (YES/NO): NO